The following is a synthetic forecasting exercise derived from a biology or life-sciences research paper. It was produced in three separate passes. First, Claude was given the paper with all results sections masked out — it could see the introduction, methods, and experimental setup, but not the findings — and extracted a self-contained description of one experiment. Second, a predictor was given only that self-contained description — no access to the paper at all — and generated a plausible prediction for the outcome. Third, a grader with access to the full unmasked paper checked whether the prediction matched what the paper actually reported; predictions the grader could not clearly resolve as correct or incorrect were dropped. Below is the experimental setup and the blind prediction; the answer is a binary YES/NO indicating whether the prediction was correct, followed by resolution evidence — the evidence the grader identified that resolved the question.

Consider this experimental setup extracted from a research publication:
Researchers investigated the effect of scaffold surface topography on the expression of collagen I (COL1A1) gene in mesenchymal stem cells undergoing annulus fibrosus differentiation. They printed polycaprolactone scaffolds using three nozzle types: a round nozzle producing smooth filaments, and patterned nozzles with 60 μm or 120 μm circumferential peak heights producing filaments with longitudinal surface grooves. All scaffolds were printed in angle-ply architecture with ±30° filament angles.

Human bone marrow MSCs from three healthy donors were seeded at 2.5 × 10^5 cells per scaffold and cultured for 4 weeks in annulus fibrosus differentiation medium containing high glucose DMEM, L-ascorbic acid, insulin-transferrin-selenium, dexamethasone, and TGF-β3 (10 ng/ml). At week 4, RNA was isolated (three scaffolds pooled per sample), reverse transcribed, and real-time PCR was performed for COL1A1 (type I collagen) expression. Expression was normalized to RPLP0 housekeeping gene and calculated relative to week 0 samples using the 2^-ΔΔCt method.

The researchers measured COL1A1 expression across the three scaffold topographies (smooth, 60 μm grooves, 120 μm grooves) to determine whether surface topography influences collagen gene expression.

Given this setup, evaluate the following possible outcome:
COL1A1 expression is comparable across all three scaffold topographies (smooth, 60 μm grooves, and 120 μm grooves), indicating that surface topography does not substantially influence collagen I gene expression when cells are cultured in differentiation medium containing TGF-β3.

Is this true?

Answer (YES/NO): YES